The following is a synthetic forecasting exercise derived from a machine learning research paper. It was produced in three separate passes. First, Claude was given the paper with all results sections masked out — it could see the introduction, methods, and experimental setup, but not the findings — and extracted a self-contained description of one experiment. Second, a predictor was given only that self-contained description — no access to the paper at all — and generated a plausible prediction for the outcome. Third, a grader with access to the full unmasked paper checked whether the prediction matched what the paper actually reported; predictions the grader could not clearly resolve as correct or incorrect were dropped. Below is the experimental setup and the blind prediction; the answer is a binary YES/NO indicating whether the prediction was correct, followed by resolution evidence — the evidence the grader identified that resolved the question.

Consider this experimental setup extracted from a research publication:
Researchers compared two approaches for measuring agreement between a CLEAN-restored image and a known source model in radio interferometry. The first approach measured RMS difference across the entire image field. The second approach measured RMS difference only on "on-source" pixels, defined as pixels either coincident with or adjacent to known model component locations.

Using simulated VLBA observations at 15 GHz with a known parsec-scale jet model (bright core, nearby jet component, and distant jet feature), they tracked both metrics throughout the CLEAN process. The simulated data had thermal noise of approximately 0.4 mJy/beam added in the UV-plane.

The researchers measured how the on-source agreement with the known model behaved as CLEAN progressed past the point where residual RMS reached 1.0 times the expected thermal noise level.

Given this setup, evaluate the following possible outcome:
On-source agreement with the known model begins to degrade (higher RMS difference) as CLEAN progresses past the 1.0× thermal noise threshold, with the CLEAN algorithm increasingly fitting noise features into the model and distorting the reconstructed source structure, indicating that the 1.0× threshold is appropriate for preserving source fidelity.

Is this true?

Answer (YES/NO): NO